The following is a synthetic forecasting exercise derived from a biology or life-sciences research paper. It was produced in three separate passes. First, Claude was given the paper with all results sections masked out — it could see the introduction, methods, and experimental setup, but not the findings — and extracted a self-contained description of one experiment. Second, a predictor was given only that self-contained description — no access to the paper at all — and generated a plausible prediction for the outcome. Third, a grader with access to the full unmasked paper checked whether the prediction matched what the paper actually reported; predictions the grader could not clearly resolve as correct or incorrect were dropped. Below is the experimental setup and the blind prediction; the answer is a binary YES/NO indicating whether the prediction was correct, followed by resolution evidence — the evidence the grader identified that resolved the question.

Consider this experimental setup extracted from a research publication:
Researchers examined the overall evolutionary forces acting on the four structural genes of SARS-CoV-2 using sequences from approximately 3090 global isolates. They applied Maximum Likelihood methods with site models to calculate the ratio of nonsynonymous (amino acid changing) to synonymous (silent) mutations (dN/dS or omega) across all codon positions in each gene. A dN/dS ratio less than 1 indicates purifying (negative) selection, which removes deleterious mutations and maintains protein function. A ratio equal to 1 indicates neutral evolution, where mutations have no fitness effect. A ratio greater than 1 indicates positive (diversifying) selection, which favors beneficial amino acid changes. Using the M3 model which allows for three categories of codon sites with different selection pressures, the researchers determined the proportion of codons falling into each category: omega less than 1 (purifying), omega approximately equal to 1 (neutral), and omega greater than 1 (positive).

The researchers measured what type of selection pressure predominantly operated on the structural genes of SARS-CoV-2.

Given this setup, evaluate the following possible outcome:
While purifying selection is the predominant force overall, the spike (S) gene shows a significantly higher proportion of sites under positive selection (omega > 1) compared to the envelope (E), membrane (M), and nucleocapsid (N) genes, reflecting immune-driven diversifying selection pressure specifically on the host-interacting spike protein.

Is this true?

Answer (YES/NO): NO